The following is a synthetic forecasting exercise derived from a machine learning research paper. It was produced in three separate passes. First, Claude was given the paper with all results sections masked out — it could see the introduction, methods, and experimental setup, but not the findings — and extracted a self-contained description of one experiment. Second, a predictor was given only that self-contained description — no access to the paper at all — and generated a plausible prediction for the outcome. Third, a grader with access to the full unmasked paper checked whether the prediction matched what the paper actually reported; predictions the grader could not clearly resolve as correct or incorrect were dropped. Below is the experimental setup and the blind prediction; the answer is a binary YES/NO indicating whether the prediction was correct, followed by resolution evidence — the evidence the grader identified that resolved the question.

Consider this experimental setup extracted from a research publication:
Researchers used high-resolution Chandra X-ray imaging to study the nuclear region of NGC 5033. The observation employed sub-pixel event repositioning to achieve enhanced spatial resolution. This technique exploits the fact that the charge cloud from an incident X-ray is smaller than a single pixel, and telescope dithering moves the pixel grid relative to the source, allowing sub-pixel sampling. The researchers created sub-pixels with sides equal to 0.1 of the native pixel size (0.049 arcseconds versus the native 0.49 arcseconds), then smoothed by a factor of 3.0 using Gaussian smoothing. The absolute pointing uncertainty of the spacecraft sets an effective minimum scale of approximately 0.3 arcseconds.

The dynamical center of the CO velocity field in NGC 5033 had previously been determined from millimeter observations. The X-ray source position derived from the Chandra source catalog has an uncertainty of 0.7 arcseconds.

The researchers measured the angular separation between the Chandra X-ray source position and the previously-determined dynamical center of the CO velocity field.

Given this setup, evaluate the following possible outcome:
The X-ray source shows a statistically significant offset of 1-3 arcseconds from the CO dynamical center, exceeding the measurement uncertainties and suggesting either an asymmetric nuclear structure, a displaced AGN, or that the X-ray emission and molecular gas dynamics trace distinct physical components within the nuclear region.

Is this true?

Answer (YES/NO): NO